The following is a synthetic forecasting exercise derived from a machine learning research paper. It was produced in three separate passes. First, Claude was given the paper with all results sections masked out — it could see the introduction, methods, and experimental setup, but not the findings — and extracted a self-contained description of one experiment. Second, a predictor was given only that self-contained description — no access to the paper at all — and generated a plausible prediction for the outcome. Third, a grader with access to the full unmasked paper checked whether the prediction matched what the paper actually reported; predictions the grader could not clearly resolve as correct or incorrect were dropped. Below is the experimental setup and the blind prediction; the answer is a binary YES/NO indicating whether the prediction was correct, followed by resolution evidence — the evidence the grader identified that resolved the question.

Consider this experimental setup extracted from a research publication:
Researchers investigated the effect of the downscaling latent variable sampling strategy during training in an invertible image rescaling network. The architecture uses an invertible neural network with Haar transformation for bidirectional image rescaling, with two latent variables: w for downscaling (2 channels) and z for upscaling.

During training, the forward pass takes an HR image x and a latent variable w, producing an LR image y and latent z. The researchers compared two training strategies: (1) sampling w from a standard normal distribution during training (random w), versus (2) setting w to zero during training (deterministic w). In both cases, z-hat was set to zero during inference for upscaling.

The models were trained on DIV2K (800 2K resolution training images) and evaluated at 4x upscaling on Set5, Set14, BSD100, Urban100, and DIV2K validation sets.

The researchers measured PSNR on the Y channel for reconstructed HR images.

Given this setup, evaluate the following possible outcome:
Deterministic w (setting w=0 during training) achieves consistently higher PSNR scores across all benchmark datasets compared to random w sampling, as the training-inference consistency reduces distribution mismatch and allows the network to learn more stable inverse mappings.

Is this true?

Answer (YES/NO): NO